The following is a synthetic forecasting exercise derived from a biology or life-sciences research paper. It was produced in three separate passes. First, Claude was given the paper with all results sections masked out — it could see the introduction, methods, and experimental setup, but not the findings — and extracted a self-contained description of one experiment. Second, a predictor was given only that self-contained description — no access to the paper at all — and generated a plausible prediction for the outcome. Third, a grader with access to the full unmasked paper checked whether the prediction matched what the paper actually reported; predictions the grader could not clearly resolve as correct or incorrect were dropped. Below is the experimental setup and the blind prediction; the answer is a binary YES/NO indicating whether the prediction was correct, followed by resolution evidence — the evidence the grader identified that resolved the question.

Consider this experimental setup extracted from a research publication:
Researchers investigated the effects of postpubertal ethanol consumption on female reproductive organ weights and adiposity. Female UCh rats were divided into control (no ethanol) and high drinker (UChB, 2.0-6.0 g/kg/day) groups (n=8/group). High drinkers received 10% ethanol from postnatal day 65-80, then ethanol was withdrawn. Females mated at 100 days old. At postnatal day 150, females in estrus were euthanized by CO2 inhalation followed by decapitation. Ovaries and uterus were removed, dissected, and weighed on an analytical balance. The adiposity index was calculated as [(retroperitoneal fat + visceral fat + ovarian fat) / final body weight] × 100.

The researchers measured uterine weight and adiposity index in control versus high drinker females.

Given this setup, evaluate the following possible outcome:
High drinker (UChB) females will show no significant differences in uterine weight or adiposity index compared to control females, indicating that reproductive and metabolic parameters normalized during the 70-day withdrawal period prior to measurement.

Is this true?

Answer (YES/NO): NO